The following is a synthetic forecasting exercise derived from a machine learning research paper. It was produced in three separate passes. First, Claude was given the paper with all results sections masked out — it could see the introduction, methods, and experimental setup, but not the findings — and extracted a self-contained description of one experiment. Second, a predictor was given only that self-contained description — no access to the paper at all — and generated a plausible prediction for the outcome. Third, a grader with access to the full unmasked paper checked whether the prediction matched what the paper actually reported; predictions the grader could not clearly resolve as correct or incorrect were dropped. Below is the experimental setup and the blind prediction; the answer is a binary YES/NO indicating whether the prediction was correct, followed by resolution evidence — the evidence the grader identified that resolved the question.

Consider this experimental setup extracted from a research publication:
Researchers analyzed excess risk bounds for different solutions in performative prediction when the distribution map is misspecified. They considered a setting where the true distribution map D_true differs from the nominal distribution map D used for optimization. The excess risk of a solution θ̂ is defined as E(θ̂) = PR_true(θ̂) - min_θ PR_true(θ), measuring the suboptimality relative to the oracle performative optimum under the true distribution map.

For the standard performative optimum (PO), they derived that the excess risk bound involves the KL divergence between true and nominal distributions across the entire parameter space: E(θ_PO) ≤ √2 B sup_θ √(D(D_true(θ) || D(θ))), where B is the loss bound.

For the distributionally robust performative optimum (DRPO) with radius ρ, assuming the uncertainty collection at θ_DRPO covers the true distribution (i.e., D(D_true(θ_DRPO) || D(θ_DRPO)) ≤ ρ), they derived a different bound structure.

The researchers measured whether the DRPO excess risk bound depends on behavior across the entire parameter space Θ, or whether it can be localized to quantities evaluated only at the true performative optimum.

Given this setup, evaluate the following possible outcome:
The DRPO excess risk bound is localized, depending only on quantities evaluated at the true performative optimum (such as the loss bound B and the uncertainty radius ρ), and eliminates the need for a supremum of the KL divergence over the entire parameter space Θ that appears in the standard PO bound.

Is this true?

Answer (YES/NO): NO